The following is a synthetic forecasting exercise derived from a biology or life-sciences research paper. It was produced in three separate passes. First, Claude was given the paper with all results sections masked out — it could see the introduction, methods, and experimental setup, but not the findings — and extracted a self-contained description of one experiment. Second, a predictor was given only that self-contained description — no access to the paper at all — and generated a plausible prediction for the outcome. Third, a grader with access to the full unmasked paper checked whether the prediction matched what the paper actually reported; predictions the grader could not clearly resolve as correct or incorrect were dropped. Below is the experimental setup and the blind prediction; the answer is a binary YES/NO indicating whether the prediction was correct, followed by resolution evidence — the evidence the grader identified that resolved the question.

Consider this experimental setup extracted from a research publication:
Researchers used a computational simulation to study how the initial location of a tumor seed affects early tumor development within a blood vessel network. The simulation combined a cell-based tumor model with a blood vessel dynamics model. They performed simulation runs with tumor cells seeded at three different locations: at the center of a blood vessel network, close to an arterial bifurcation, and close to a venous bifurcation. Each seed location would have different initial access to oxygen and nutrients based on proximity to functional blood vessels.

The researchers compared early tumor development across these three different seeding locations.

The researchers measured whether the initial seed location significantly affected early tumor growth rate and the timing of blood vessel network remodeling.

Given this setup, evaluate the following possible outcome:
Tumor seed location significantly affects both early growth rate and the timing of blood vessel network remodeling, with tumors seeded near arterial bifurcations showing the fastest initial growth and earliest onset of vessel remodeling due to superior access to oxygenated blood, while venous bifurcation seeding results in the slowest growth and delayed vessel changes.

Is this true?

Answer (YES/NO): NO